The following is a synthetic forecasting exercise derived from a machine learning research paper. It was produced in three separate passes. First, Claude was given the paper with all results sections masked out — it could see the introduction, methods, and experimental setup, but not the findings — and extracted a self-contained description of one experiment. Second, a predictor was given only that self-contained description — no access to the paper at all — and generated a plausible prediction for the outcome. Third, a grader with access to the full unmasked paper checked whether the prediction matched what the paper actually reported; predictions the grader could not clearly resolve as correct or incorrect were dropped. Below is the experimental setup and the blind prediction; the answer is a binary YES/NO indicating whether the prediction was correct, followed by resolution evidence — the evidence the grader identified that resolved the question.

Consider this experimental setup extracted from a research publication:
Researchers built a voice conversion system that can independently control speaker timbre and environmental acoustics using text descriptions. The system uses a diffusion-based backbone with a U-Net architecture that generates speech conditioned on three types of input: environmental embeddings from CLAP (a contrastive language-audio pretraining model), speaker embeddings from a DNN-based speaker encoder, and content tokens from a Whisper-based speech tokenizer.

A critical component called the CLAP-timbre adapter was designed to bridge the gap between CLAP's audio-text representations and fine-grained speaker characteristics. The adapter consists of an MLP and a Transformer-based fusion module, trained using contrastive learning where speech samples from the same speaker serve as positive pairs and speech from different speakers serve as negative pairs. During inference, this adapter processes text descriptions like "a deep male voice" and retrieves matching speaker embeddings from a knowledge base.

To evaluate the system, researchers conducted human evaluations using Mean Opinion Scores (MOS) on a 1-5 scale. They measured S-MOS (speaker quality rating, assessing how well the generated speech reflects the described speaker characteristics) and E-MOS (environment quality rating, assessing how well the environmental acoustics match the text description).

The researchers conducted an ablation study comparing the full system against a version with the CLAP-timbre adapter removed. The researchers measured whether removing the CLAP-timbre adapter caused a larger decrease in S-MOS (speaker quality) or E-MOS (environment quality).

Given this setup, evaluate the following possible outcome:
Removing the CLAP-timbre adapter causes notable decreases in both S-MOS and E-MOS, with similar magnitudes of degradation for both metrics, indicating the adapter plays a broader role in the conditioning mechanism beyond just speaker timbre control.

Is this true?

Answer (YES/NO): NO